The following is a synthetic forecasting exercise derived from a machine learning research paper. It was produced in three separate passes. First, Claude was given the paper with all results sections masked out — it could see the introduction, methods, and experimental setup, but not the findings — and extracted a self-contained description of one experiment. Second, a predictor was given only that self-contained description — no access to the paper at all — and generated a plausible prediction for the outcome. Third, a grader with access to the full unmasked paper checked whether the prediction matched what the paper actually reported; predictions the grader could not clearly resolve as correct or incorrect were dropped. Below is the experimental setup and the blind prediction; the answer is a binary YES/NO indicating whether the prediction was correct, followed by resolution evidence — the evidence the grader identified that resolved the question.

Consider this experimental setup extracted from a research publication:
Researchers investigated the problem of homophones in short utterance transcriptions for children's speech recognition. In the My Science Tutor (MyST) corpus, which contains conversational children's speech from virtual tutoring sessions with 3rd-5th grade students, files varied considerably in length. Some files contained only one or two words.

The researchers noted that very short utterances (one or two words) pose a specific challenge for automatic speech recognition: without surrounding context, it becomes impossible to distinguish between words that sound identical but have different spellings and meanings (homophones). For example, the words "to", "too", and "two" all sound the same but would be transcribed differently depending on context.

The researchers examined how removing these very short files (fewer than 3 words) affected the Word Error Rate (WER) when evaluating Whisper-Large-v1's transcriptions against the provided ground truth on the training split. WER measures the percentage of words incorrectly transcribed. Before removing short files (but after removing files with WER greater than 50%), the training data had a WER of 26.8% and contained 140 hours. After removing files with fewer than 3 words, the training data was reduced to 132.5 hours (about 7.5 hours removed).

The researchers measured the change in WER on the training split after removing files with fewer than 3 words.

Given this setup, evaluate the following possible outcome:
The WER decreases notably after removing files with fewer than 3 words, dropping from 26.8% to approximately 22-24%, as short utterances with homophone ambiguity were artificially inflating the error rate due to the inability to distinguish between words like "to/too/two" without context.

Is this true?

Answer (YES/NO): NO